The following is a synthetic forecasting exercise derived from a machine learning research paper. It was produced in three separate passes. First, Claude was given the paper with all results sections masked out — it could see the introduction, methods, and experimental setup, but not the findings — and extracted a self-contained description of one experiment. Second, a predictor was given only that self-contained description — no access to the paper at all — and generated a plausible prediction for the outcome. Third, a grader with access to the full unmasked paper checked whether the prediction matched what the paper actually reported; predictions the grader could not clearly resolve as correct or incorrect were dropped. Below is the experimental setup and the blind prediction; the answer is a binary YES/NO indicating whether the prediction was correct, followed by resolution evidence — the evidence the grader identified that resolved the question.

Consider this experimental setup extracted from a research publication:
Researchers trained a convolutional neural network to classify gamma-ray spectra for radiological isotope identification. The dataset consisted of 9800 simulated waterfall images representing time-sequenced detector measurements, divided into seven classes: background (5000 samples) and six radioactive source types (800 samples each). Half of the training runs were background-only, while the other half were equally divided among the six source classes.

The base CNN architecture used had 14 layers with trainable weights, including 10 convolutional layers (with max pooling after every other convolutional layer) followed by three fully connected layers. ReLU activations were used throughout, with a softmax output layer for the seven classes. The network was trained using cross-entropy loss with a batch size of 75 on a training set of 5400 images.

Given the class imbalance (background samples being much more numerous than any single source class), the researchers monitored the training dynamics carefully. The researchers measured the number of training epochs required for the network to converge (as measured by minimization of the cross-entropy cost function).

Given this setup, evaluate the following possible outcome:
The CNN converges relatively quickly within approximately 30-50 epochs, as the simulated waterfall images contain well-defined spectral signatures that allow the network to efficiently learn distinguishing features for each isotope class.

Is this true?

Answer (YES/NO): NO